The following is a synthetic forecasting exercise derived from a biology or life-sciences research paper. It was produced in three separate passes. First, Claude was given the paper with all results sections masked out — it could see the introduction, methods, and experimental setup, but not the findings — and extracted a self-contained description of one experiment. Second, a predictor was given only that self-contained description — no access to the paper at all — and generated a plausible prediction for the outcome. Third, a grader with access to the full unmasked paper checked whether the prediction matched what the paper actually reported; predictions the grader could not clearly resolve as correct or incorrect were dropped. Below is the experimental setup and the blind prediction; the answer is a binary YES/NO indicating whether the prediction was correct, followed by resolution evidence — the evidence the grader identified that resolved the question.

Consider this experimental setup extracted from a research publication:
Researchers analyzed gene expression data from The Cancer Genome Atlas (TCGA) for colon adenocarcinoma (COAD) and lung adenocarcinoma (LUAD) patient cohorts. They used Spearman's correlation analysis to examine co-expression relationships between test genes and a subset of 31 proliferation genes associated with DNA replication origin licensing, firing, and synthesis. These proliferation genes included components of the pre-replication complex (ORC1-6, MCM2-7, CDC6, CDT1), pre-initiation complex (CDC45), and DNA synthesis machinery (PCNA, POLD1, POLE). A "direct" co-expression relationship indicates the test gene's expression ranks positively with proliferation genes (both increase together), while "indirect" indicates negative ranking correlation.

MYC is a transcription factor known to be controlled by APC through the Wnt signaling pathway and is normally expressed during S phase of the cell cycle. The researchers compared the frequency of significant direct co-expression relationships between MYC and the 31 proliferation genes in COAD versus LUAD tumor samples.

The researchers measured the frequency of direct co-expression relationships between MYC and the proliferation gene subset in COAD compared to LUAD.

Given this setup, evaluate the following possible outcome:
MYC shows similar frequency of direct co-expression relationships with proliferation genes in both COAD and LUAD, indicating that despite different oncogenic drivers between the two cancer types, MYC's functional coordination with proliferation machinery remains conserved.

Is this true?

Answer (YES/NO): NO